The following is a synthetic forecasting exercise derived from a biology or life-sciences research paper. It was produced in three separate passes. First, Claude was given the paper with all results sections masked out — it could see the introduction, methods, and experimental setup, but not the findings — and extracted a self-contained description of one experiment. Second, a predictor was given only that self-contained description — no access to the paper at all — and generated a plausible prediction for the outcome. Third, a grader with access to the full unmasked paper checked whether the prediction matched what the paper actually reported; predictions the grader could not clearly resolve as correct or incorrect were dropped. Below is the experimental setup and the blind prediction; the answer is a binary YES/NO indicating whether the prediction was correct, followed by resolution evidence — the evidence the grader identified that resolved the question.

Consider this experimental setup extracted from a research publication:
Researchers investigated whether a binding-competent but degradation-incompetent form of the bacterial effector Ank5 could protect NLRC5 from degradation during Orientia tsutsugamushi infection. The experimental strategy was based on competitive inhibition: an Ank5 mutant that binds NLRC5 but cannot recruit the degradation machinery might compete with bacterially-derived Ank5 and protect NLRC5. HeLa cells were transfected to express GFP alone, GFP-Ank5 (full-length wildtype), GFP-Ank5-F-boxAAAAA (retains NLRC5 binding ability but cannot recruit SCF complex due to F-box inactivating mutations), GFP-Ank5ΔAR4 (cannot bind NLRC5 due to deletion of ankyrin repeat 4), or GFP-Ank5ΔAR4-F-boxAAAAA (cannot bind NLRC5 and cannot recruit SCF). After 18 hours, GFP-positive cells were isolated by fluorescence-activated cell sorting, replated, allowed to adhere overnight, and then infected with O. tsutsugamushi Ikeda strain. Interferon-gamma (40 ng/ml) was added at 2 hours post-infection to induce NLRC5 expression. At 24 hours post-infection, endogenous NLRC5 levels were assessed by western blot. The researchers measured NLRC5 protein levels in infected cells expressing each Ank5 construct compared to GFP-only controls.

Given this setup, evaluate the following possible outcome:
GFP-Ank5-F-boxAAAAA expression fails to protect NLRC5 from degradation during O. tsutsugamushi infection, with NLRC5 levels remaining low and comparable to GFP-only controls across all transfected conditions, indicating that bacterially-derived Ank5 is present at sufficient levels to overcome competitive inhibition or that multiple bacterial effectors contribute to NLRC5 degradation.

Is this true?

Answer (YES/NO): NO